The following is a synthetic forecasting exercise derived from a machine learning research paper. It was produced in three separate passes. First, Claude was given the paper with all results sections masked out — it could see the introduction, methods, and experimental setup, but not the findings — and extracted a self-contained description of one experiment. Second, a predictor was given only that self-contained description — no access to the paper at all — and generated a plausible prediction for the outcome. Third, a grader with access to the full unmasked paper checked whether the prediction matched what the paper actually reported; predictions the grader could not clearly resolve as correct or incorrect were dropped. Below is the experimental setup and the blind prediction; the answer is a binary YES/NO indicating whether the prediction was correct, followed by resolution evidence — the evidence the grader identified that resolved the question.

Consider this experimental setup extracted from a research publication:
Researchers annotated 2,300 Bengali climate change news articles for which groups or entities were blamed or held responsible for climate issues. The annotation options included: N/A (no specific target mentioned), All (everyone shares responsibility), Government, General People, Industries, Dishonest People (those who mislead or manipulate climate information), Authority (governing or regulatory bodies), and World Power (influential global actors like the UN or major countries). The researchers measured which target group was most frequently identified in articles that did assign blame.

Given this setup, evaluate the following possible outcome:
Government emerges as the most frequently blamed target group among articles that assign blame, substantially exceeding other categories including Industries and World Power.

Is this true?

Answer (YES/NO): NO